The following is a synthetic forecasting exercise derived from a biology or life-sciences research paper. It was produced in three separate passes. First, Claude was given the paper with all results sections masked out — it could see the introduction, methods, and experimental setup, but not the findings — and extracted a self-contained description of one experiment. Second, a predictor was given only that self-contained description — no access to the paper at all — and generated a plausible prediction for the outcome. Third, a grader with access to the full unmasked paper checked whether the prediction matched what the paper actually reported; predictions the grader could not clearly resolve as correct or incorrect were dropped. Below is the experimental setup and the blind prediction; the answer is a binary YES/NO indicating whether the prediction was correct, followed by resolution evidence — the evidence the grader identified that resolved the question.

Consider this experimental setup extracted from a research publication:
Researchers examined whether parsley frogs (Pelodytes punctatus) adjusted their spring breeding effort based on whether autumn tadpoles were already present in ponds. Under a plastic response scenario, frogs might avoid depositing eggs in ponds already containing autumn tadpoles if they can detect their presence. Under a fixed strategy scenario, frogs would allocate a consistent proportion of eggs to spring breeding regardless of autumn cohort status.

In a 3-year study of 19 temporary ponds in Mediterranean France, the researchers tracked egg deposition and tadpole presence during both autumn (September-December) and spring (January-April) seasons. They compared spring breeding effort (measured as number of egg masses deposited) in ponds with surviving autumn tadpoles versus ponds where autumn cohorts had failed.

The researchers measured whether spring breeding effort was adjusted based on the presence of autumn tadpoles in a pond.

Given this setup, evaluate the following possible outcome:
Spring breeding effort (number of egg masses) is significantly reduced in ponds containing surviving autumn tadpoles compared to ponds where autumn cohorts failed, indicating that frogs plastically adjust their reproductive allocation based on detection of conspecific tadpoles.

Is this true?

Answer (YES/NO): NO